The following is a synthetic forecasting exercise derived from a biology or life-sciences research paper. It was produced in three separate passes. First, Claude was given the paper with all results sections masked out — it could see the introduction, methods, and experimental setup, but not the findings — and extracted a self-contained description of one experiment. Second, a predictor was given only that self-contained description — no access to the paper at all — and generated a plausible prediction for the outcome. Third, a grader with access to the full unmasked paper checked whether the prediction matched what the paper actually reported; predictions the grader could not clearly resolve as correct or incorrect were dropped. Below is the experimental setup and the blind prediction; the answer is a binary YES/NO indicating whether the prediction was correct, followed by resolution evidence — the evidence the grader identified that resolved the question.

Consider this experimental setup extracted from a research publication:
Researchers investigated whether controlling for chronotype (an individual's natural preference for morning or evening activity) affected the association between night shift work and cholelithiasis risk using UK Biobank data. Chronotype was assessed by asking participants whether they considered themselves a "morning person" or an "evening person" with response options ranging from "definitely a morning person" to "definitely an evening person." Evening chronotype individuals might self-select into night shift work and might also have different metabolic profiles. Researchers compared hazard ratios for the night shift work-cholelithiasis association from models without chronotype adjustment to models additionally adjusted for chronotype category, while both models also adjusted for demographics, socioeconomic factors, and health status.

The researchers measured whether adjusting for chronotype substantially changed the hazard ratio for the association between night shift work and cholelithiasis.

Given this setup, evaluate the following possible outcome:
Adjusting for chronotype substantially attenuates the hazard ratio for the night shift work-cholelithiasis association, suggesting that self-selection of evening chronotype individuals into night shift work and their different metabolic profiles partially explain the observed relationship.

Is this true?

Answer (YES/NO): NO